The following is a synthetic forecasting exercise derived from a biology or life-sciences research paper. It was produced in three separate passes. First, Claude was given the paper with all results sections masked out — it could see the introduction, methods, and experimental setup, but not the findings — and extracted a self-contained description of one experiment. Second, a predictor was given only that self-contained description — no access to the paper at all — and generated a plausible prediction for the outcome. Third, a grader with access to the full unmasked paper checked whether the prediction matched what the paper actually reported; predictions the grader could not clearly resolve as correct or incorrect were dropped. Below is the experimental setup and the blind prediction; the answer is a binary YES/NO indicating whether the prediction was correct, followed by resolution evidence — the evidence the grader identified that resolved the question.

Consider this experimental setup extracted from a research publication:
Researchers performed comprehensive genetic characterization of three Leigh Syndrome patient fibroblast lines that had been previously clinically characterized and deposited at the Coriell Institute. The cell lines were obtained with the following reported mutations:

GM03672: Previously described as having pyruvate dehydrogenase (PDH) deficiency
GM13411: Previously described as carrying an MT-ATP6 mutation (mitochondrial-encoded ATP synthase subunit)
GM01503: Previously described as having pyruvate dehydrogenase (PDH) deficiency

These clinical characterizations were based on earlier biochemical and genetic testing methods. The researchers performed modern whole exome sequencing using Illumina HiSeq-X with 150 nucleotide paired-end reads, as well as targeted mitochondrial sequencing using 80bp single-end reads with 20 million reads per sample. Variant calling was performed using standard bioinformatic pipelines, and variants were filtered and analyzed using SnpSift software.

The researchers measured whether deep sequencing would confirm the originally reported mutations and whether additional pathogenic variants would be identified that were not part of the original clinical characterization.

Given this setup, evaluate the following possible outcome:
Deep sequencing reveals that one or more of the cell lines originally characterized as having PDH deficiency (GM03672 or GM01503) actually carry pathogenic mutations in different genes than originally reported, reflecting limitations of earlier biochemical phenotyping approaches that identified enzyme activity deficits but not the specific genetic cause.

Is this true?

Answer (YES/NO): YES